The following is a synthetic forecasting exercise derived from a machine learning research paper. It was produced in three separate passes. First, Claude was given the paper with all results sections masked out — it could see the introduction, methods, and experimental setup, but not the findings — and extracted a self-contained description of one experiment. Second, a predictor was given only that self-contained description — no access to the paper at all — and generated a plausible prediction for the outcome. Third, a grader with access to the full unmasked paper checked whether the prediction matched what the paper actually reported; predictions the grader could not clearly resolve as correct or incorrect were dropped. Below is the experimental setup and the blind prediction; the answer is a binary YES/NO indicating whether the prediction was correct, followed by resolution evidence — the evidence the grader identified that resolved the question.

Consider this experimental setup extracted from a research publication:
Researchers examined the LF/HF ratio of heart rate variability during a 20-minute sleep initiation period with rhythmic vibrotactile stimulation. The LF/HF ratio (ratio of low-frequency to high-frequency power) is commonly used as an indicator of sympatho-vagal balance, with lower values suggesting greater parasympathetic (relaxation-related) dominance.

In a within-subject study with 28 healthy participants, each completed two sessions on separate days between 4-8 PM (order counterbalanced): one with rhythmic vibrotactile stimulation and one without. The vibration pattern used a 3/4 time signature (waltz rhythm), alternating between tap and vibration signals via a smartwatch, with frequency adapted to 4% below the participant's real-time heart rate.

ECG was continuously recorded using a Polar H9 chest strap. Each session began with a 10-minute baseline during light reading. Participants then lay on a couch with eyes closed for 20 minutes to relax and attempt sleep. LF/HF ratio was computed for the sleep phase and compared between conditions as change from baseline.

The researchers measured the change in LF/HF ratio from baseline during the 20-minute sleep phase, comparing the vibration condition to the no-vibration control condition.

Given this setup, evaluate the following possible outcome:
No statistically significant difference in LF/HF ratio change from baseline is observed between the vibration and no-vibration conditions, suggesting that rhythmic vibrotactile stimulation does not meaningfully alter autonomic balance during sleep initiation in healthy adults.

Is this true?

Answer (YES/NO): YES